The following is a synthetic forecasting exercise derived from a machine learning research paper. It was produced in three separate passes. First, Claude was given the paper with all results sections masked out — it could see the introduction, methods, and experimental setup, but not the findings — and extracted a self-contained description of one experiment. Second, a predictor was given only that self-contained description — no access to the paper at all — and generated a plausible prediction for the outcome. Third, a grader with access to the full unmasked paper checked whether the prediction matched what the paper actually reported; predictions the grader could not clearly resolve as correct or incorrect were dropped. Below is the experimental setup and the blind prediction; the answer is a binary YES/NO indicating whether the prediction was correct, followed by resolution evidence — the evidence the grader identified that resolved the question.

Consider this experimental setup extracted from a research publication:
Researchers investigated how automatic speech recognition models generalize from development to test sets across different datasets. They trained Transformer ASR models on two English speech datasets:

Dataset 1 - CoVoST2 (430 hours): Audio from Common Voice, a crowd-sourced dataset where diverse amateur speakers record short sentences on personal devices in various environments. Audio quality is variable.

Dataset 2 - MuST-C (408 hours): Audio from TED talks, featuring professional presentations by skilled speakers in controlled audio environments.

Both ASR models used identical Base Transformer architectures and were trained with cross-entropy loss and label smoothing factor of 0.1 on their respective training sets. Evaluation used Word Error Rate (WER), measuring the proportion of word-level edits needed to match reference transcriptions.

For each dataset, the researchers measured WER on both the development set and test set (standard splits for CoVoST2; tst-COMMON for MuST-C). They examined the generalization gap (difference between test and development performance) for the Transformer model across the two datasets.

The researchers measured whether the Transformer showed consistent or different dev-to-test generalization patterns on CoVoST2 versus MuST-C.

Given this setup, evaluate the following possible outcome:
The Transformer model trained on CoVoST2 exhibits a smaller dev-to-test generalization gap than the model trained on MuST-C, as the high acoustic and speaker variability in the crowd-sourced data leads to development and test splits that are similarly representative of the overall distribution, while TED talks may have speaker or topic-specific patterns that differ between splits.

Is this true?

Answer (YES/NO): NO